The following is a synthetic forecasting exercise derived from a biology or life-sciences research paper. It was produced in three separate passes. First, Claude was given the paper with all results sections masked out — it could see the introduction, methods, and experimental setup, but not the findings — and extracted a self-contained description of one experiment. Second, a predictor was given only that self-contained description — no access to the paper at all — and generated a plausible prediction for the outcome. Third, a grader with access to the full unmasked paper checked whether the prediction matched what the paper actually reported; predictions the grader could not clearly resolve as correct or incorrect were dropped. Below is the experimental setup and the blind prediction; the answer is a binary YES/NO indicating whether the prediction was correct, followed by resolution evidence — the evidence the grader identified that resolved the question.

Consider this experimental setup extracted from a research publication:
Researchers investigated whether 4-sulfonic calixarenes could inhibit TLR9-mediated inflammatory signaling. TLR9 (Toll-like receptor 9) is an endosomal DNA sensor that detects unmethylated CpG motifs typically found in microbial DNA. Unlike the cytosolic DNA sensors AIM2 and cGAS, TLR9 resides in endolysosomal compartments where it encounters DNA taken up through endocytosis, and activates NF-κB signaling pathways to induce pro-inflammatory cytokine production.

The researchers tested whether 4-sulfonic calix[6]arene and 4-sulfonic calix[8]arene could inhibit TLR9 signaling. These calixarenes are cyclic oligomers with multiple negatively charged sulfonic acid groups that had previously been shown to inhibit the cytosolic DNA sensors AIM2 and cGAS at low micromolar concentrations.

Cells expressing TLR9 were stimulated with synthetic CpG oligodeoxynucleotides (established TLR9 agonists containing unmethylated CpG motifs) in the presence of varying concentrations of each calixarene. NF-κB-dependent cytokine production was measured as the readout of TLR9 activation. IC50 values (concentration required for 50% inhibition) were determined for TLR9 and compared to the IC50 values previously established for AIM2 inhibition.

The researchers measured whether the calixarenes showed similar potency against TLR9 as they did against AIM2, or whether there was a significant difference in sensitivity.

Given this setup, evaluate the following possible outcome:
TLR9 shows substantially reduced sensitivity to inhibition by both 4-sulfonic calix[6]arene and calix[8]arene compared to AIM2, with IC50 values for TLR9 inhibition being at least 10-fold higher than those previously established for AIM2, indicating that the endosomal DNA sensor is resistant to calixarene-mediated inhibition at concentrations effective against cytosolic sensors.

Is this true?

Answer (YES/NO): YES